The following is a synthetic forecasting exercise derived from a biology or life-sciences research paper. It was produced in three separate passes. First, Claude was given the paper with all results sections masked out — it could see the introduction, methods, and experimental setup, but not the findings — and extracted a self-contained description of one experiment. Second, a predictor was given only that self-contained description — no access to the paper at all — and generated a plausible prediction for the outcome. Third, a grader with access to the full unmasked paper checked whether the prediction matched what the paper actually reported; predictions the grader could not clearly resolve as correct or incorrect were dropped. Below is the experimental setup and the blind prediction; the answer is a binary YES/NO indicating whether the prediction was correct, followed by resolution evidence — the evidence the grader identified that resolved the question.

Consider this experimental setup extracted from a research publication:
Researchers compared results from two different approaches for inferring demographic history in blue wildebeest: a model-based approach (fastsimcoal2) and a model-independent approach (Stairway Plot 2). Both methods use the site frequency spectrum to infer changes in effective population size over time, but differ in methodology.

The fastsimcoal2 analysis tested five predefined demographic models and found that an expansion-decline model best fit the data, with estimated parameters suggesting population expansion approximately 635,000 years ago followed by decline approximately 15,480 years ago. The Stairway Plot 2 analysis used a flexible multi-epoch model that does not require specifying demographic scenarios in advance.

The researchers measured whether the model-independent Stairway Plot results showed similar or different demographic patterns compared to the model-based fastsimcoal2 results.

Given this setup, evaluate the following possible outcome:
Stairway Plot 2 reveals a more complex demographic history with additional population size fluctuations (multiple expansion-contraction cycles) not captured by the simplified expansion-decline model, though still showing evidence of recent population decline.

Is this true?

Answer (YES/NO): NO